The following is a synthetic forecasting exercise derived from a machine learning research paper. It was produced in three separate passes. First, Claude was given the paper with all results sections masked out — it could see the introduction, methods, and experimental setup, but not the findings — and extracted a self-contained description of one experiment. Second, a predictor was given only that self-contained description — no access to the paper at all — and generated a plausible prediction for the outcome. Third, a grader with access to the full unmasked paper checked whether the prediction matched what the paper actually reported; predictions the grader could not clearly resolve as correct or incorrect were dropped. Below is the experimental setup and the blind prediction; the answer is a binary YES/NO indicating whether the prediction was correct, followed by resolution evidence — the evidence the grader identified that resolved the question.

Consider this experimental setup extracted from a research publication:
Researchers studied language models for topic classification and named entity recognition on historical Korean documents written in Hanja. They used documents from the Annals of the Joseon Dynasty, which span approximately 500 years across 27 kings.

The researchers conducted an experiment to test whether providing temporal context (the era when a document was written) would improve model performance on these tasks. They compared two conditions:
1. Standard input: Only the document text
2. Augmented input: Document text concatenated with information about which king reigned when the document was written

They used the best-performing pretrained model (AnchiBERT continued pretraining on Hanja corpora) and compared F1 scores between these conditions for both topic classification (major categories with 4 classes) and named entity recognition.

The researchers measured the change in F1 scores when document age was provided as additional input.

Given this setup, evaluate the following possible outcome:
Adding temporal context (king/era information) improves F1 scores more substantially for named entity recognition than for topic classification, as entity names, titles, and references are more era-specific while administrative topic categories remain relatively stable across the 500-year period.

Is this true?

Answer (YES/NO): NO